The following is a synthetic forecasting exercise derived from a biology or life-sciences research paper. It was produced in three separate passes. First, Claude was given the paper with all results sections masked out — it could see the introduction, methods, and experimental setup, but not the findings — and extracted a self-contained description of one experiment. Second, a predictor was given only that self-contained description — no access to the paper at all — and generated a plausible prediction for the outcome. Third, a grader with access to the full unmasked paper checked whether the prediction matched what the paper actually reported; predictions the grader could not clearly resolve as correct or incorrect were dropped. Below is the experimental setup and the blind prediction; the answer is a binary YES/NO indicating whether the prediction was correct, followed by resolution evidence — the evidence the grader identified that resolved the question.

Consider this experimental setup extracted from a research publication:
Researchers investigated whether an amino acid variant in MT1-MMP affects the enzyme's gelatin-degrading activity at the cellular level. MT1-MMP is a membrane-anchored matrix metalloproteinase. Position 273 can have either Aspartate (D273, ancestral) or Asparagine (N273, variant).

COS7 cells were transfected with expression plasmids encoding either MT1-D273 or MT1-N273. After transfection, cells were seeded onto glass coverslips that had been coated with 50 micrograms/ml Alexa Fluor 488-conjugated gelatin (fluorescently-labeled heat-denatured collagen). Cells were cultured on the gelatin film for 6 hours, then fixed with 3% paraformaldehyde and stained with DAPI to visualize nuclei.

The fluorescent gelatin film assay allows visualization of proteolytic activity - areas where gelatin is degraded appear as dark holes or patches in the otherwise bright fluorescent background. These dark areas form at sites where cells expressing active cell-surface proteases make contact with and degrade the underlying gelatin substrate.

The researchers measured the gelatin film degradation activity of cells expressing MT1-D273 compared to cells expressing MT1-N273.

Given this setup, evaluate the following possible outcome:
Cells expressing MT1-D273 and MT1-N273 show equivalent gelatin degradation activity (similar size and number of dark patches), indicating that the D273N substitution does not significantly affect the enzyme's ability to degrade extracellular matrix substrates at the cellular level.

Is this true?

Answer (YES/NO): YES